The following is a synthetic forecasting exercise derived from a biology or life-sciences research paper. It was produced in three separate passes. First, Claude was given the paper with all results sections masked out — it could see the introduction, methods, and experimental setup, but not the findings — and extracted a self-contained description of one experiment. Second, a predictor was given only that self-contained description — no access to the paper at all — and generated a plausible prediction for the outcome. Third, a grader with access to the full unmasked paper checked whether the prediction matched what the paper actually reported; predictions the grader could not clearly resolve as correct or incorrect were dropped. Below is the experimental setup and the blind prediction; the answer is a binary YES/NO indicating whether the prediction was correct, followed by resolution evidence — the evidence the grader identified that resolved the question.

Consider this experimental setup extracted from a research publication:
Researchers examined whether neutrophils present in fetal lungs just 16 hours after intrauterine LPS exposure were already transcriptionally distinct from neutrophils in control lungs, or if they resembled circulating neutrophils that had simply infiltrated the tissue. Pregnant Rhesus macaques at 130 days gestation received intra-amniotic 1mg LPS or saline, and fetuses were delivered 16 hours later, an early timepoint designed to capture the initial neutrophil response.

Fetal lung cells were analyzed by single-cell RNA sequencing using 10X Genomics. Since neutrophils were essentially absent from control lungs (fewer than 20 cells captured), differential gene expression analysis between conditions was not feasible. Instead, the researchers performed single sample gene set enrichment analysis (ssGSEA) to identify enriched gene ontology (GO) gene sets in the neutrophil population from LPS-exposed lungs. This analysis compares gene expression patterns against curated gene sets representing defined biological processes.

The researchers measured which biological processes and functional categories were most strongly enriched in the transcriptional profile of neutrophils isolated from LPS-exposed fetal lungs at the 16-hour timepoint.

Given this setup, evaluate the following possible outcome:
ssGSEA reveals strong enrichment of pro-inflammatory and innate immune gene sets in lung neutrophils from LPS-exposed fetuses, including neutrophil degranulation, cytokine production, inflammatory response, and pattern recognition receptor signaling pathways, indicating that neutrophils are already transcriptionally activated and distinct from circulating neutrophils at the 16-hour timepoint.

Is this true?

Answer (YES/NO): NO